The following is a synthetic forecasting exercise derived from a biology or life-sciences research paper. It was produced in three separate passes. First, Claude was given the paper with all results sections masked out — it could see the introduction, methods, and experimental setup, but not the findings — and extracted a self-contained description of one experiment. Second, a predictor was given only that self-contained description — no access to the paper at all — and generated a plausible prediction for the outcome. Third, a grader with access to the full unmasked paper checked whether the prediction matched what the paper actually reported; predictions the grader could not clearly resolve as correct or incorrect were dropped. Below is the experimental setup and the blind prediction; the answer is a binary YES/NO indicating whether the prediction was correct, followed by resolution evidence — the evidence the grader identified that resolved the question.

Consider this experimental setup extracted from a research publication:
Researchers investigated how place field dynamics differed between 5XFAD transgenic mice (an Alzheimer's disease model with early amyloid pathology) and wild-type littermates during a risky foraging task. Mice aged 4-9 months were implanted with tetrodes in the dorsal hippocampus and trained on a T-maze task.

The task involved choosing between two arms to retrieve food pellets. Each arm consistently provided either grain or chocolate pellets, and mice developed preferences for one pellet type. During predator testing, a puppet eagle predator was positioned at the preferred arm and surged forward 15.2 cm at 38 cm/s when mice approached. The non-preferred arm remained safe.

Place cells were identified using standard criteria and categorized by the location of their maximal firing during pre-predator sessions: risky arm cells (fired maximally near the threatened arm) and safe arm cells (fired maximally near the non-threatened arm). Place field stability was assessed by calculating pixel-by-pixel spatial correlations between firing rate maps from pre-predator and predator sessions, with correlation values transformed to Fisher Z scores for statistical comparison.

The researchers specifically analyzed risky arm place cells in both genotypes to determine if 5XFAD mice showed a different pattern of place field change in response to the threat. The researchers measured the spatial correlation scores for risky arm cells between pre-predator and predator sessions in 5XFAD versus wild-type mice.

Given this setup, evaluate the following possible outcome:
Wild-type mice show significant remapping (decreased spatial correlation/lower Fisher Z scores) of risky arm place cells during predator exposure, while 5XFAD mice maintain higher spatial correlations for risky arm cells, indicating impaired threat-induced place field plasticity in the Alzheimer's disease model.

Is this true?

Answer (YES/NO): YES